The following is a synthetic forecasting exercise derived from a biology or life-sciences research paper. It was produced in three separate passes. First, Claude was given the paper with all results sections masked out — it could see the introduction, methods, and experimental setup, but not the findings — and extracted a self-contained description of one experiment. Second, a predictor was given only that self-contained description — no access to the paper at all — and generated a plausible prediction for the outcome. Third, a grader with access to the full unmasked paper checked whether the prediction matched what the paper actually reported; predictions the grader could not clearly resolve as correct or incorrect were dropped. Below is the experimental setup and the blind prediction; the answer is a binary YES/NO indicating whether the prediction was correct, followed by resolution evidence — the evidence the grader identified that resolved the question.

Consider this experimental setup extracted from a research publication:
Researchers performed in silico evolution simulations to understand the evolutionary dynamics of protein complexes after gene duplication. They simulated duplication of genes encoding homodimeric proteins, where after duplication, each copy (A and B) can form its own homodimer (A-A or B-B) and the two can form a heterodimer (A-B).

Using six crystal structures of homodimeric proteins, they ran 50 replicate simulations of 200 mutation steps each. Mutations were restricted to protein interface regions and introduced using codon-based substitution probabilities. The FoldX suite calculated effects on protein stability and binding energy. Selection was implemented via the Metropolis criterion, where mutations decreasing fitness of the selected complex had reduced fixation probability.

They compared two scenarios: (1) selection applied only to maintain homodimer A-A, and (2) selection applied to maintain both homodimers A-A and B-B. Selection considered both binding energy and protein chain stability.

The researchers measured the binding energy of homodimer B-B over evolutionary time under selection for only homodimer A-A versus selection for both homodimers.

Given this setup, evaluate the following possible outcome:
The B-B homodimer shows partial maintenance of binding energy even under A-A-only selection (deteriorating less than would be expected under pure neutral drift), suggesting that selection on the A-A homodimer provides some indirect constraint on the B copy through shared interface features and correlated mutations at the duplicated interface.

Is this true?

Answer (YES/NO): NO